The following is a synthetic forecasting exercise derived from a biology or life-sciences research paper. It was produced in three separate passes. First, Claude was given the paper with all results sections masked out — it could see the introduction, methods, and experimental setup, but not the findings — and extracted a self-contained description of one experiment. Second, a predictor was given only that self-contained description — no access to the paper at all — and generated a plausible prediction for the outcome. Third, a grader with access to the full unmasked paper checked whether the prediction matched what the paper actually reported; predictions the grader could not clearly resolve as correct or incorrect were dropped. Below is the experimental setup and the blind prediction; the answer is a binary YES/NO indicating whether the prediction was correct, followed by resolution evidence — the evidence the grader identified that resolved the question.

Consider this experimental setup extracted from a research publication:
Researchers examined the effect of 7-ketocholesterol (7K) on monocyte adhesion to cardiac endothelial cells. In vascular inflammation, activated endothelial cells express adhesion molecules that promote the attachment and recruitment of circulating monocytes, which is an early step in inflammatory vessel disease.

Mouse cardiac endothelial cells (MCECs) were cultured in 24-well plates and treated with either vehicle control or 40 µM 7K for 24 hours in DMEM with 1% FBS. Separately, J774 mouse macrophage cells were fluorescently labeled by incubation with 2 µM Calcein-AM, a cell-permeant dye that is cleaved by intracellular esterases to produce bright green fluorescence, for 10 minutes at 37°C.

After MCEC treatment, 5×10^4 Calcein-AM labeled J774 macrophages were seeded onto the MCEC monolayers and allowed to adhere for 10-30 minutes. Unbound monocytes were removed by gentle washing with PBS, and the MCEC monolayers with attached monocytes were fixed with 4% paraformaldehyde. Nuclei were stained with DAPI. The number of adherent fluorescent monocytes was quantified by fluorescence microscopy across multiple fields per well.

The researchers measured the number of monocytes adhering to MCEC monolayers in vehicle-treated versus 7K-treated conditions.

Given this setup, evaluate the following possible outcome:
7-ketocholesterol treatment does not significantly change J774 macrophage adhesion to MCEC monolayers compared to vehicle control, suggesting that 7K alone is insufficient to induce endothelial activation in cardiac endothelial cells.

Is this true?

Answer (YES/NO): NO